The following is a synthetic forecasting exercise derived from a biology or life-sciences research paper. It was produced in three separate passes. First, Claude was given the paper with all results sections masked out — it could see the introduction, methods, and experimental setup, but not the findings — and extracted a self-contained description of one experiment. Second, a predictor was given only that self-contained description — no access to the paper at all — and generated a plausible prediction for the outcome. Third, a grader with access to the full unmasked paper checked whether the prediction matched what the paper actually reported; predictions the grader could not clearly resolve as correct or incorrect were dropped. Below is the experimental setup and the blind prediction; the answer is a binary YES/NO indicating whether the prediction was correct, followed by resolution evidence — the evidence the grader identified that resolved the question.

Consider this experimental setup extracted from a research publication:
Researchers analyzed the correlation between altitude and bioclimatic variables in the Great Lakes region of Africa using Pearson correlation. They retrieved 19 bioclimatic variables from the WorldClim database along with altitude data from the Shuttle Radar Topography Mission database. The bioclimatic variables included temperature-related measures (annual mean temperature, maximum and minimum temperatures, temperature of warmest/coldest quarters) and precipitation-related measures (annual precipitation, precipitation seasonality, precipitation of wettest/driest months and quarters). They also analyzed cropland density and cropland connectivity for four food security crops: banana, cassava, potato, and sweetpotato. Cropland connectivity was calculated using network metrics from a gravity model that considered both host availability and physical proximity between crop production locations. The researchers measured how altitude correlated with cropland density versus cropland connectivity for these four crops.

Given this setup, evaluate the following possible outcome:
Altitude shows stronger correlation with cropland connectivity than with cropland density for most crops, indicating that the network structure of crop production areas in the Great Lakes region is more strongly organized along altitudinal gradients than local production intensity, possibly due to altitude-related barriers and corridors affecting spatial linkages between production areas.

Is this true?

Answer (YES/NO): YES